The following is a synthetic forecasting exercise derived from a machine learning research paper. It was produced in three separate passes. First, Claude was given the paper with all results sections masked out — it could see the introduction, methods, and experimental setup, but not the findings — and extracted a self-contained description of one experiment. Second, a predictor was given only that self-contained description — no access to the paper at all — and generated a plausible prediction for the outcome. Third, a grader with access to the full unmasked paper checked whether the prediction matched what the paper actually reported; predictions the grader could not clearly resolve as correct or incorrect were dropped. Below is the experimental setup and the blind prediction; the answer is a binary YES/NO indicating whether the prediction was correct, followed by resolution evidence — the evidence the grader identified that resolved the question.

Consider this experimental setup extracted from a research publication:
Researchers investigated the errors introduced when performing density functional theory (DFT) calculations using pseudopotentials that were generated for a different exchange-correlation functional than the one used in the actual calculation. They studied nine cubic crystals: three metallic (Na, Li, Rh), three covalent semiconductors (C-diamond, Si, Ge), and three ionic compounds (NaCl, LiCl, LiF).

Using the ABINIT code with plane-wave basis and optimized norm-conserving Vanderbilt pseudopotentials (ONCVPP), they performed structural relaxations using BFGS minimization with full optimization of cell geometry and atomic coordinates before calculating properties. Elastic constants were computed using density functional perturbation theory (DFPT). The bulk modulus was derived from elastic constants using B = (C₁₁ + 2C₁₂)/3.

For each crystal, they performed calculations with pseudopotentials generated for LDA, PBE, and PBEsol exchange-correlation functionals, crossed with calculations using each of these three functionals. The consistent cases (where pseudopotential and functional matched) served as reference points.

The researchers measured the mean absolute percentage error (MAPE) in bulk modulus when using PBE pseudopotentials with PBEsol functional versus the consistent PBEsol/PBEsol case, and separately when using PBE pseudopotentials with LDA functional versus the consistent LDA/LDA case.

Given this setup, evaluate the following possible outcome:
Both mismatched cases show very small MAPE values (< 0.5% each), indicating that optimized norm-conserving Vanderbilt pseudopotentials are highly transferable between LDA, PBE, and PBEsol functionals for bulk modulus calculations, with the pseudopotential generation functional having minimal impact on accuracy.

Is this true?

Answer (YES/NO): NO